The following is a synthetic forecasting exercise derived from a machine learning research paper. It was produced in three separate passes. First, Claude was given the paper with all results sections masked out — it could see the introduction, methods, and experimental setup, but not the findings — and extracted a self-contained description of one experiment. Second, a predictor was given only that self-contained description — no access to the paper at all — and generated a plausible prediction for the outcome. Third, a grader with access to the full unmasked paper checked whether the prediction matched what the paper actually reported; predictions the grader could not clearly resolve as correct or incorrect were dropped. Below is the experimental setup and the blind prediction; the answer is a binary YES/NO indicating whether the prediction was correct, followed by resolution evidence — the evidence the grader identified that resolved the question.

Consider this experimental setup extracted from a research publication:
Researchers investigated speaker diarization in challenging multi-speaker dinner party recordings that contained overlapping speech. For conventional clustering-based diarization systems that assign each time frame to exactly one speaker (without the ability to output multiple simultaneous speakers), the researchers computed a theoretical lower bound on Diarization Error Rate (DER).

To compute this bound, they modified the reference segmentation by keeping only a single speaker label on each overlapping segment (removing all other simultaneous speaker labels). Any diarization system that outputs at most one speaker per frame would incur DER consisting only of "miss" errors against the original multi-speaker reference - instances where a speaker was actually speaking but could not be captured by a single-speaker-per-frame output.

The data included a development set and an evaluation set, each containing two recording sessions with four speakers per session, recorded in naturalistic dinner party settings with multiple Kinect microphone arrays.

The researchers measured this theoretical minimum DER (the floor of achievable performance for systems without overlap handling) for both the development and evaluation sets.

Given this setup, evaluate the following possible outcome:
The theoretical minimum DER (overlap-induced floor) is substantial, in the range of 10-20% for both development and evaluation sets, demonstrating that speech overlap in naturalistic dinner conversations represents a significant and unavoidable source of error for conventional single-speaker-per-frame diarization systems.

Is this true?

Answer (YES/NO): NO